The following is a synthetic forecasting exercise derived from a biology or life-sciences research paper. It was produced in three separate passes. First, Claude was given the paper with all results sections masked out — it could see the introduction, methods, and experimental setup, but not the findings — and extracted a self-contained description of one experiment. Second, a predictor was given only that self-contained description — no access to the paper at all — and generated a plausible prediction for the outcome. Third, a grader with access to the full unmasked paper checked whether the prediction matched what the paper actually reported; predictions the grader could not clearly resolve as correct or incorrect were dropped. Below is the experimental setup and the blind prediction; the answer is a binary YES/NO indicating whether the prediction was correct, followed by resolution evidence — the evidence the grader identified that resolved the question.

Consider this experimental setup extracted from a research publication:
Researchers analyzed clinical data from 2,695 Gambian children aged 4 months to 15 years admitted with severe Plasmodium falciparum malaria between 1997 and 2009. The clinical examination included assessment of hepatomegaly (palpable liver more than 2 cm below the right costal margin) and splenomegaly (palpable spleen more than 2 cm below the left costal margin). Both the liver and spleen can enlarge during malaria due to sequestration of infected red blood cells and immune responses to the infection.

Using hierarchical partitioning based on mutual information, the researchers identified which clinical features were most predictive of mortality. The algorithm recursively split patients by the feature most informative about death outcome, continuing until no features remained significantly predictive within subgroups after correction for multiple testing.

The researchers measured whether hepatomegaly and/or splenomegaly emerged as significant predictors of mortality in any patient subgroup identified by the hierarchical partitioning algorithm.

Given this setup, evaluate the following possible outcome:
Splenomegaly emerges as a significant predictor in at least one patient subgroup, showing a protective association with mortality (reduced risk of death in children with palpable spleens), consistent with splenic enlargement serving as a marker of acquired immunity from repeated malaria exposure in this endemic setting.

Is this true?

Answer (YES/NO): YES